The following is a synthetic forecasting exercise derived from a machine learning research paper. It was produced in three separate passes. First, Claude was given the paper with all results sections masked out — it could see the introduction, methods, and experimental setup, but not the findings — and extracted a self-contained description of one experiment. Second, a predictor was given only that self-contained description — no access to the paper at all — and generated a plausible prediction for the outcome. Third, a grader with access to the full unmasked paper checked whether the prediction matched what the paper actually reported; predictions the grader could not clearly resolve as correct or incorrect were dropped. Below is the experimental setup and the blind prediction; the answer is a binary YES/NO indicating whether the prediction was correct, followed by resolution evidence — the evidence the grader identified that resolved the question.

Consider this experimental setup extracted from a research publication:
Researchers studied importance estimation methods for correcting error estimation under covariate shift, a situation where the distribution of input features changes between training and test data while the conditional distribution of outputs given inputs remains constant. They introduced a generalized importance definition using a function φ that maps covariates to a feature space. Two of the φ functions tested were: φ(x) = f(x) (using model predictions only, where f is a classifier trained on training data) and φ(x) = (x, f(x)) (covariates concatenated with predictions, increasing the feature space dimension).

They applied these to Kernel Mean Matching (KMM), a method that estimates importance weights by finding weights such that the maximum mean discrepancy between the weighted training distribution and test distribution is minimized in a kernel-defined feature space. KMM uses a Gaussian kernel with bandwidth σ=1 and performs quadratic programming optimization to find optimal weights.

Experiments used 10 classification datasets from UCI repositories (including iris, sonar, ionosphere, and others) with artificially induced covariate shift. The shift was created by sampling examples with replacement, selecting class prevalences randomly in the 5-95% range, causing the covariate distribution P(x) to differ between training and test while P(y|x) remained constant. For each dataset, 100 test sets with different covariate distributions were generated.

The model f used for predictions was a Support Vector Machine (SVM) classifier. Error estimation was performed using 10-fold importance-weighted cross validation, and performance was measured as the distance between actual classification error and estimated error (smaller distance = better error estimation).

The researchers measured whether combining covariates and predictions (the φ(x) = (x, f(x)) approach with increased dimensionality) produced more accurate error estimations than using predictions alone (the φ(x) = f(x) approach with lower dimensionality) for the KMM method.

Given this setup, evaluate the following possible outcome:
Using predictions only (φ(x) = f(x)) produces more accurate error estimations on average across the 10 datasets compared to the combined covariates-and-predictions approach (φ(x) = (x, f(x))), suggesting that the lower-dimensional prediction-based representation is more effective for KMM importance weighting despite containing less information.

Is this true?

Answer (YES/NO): NO